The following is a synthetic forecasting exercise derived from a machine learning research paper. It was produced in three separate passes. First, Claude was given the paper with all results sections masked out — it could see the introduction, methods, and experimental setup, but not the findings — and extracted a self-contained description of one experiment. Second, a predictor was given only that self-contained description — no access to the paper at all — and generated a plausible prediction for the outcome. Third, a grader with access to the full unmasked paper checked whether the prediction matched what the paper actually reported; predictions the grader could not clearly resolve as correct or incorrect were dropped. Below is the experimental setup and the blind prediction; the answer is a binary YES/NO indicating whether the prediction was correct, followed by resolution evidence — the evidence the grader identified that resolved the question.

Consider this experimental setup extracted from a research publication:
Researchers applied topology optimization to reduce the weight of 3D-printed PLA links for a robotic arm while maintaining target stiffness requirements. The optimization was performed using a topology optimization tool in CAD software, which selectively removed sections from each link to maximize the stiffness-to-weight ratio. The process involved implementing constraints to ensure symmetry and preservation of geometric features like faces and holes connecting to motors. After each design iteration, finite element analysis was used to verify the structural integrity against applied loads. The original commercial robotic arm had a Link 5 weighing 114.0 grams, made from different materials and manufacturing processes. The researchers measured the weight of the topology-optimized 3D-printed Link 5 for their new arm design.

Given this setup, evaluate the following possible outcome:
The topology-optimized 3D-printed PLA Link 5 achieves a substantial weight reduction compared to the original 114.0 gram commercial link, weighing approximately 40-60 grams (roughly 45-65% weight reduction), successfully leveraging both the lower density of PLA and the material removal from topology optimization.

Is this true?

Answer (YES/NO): NO